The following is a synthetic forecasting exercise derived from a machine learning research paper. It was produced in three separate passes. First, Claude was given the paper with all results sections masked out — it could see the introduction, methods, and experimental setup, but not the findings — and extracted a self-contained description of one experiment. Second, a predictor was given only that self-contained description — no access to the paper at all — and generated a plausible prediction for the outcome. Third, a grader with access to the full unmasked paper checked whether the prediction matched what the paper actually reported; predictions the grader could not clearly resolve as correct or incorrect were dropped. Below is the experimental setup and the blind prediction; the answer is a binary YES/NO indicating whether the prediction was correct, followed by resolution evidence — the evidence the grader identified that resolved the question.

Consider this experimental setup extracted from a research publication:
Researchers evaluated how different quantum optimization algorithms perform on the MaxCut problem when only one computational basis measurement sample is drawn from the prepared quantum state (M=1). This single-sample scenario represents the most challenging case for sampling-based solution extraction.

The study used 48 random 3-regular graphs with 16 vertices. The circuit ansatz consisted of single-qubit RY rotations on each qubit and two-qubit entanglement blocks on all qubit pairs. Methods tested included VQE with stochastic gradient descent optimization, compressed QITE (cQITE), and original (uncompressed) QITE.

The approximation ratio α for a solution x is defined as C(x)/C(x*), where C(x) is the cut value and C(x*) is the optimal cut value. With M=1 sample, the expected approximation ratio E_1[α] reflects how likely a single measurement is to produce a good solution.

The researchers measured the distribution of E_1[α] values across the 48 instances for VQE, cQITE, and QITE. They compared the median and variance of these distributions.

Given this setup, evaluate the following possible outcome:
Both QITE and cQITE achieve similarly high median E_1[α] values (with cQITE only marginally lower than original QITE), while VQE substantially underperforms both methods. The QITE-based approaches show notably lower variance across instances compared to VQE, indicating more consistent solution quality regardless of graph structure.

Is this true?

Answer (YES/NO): NO